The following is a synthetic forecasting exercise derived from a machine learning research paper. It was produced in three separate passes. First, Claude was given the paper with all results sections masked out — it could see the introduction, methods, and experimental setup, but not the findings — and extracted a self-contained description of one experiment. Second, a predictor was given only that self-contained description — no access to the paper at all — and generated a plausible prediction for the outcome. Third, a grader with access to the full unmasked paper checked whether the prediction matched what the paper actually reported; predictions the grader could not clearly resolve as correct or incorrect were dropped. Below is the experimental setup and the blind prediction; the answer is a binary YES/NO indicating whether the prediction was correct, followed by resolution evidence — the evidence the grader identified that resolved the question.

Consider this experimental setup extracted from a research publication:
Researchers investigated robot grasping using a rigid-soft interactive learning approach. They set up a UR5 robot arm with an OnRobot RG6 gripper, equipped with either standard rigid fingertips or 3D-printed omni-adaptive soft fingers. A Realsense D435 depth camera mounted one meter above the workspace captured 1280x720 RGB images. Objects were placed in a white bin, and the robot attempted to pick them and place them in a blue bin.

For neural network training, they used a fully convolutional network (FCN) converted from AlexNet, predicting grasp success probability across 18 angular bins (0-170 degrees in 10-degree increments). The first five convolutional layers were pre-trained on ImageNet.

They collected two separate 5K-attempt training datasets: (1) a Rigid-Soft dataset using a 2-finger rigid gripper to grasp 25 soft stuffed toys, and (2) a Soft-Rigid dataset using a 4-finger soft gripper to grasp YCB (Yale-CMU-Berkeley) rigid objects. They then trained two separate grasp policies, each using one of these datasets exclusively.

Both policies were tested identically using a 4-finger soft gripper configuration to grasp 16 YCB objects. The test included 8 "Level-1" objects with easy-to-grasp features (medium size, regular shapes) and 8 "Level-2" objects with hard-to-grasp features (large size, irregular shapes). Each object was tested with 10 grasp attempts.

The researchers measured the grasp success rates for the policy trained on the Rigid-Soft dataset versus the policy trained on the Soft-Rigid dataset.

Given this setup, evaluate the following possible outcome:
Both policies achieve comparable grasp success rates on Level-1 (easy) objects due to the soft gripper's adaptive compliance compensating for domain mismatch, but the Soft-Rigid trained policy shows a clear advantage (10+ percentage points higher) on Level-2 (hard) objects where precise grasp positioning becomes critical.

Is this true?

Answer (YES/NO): NO